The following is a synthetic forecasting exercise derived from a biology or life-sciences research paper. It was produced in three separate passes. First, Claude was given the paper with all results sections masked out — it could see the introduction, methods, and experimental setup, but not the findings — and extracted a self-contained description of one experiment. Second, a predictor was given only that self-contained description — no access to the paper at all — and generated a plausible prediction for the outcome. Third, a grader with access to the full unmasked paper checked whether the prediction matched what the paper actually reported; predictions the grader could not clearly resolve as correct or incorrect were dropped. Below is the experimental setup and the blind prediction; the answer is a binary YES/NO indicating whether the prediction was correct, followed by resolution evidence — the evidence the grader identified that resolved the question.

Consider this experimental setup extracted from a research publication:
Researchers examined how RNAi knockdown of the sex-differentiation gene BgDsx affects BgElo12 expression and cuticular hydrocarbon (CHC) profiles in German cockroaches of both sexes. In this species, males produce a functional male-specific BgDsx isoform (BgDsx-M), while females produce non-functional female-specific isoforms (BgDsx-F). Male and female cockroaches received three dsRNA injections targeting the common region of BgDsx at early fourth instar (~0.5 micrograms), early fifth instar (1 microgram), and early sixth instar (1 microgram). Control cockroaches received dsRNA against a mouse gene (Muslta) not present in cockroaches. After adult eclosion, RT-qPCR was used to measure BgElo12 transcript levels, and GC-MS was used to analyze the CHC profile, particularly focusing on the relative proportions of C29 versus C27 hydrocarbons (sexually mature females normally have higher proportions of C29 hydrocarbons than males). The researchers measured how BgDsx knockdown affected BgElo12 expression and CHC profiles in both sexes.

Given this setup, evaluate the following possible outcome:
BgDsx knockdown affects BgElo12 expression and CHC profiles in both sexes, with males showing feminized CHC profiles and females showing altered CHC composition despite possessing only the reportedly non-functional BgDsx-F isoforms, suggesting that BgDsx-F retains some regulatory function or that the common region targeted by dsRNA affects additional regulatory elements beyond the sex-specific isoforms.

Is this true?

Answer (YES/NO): NO